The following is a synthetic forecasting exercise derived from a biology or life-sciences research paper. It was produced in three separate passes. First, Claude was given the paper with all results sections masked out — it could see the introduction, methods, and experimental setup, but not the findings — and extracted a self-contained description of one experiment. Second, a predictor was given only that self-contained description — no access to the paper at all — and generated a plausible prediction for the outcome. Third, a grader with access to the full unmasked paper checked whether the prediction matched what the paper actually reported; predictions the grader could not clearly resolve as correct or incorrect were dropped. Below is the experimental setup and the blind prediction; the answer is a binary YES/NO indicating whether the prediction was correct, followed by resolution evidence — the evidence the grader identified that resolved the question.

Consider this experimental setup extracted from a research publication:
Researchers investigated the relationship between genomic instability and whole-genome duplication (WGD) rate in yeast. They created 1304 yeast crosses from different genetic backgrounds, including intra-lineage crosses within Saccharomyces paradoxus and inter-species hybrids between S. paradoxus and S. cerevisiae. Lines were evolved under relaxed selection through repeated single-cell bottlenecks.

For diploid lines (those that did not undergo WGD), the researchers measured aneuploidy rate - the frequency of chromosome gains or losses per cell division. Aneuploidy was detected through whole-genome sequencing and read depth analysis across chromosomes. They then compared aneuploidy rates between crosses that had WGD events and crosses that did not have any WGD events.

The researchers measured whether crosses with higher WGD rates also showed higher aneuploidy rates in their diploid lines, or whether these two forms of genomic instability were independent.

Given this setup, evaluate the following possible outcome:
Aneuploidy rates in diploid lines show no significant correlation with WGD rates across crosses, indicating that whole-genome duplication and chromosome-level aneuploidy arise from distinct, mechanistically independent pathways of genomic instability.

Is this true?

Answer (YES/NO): NO